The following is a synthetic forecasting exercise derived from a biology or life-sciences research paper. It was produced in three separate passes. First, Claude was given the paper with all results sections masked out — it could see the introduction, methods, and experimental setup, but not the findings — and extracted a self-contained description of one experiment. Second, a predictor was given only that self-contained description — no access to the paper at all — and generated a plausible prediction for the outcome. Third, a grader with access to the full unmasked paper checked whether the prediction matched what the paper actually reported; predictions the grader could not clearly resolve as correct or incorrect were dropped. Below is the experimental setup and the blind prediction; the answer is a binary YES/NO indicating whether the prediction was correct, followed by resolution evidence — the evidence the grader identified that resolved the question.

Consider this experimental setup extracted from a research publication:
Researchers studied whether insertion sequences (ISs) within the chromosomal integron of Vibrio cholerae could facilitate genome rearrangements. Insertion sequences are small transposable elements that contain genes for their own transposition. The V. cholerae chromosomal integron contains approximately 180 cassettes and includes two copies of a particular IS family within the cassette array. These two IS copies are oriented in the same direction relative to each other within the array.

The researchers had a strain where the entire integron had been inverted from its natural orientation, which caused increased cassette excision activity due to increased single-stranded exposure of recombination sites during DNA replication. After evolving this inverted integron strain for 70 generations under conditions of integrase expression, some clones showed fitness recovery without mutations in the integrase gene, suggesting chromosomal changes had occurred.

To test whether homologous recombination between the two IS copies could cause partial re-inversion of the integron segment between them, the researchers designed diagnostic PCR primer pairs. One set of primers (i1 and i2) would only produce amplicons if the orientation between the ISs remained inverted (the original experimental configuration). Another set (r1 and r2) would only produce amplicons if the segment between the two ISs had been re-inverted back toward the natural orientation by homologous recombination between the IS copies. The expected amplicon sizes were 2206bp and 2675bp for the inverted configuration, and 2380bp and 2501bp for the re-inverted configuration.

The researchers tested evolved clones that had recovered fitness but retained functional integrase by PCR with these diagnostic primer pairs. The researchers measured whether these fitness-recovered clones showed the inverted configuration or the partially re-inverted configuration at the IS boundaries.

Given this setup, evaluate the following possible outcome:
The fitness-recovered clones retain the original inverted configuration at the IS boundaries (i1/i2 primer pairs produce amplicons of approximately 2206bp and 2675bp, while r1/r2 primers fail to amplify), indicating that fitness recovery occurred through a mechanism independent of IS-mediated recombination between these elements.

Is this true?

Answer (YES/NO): NO